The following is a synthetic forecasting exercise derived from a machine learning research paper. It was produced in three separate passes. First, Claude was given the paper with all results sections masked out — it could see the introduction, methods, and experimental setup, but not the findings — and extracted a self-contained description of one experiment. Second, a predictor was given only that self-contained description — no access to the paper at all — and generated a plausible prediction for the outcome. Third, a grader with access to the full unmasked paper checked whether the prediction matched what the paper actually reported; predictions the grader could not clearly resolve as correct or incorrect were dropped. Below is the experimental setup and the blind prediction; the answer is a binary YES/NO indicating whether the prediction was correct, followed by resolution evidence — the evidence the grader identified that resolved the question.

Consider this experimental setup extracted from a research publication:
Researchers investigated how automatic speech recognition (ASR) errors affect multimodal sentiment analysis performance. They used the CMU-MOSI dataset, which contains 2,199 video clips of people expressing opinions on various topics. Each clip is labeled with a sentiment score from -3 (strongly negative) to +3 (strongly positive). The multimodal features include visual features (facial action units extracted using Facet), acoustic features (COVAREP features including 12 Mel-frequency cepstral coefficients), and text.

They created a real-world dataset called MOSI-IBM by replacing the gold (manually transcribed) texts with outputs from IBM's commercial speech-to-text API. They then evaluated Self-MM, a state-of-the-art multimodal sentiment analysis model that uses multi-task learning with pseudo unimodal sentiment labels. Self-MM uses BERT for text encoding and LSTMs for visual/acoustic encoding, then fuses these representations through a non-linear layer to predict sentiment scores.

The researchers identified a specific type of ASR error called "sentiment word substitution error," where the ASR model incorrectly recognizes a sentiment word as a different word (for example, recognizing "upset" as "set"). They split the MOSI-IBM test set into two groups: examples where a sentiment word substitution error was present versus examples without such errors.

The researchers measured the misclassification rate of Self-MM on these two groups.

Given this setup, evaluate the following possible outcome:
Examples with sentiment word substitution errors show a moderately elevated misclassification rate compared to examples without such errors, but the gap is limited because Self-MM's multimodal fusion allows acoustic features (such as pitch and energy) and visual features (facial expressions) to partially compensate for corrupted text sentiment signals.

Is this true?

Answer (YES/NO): NO